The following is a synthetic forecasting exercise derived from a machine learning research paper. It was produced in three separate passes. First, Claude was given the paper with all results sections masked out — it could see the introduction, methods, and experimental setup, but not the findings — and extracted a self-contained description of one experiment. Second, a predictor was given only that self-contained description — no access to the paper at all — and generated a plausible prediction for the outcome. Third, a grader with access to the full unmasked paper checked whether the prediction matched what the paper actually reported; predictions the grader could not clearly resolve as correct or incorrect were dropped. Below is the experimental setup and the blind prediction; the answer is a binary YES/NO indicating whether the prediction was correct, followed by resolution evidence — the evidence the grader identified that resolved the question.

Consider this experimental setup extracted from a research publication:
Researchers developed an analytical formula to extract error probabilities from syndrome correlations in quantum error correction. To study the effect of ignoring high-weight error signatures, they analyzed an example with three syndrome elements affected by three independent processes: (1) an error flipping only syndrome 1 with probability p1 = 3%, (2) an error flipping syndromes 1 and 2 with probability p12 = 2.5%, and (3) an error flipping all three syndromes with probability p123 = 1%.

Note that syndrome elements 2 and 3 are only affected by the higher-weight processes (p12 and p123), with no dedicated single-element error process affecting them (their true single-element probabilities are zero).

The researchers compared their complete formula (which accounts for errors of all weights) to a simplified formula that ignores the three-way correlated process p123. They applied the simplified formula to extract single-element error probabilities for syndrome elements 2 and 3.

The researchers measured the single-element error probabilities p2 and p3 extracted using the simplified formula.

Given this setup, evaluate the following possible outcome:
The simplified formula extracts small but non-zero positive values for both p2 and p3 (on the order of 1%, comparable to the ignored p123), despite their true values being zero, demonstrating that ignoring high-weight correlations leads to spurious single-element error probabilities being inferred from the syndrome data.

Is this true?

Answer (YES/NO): NO